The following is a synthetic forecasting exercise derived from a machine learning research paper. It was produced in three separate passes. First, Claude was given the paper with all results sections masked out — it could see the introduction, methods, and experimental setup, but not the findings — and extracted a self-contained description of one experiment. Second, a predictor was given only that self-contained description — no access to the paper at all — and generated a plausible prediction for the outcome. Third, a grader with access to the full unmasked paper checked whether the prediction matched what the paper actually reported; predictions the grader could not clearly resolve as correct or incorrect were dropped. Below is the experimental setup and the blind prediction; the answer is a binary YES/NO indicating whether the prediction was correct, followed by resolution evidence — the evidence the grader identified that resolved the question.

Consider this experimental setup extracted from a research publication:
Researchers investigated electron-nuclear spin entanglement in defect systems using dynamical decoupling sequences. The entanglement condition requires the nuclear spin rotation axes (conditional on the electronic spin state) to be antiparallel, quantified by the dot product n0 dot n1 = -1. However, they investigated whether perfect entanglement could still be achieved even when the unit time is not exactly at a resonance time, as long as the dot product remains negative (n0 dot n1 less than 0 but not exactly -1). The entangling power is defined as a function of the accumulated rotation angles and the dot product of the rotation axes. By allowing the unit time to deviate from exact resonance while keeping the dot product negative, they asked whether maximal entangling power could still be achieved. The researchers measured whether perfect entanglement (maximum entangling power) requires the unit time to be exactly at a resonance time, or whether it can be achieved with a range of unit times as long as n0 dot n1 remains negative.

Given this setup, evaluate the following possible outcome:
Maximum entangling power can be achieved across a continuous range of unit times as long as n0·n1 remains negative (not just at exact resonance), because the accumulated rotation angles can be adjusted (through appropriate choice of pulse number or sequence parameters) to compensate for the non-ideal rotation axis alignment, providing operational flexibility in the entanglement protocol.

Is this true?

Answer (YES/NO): YES